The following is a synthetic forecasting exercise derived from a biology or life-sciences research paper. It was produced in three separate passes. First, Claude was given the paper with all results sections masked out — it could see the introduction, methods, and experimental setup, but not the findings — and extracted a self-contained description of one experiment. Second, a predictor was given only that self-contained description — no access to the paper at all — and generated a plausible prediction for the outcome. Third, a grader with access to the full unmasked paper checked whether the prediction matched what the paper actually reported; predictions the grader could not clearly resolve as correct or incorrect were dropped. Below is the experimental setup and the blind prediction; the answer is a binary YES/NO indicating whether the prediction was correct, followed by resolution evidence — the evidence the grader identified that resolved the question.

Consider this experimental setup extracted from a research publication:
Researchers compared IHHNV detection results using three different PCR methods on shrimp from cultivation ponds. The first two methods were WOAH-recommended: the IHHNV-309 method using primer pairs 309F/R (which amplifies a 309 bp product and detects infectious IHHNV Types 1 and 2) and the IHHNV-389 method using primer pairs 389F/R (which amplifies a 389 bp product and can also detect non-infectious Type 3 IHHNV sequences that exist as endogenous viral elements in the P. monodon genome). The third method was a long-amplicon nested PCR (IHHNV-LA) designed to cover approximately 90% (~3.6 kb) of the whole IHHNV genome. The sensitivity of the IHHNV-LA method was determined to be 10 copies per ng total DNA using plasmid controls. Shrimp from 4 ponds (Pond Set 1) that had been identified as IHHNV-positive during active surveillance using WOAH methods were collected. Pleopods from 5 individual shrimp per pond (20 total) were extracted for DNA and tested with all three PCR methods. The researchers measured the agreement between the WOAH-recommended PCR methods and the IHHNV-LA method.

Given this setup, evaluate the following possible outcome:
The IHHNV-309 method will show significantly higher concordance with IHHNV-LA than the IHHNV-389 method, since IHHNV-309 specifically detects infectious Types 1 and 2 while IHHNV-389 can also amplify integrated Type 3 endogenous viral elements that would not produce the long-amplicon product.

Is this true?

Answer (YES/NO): NO